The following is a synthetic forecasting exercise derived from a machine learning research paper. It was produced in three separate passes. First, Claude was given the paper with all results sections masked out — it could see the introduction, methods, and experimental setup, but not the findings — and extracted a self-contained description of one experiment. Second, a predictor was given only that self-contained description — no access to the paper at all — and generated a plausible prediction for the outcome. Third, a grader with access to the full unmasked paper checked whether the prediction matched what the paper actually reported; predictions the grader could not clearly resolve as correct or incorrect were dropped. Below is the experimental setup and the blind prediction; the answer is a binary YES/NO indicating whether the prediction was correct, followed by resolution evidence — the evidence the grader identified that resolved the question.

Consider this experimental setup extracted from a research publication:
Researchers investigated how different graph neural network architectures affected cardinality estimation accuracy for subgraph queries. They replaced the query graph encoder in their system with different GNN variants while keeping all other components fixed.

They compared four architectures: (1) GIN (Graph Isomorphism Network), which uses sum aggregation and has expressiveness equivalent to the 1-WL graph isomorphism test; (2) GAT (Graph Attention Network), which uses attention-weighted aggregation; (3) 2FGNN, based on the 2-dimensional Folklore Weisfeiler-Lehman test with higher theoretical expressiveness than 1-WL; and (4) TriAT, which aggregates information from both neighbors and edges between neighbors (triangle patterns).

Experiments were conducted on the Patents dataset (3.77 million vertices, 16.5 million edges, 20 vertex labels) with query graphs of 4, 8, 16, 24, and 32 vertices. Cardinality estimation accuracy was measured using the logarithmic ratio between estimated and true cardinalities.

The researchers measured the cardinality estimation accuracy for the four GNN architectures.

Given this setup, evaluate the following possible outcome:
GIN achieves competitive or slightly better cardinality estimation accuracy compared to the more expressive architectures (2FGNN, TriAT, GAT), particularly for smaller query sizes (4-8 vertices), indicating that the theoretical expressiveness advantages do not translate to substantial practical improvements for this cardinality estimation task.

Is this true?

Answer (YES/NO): NO